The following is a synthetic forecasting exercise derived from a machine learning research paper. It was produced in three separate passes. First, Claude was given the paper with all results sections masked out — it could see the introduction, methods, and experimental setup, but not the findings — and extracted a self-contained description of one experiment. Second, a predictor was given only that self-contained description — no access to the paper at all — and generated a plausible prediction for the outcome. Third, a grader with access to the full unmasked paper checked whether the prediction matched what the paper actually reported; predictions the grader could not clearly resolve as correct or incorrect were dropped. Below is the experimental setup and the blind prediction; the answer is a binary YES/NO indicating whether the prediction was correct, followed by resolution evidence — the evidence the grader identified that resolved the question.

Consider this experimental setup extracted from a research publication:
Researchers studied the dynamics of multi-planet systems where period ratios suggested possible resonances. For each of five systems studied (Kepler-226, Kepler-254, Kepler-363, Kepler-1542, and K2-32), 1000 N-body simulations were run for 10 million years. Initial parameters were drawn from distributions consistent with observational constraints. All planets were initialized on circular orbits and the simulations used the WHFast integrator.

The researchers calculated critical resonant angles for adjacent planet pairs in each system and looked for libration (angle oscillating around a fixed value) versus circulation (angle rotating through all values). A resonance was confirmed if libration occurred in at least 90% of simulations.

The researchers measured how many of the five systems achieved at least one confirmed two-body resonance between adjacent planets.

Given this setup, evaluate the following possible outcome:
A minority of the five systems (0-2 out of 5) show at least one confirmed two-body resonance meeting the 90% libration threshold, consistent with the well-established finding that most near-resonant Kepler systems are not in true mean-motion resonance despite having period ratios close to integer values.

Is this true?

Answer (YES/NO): NO